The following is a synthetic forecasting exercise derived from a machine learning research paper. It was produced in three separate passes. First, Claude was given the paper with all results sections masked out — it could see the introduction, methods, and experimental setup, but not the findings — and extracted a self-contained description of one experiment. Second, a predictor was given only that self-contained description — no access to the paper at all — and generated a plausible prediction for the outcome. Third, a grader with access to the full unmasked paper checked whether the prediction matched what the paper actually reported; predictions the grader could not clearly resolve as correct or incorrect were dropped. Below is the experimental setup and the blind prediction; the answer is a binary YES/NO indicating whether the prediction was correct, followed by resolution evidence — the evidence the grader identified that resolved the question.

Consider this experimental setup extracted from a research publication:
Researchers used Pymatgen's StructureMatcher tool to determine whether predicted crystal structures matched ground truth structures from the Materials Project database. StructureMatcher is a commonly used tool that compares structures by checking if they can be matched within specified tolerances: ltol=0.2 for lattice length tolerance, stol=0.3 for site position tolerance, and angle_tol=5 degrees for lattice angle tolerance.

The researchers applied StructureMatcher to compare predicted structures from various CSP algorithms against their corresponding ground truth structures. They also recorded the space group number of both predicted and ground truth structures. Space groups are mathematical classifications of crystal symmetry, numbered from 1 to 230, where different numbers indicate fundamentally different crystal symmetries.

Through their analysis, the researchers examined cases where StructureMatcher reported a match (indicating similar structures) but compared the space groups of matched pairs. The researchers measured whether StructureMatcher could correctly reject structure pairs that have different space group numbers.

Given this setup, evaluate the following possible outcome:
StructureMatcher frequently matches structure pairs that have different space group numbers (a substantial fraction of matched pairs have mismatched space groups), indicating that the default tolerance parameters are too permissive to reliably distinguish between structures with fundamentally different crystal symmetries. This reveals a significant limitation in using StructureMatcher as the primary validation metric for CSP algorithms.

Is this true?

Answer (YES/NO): YES